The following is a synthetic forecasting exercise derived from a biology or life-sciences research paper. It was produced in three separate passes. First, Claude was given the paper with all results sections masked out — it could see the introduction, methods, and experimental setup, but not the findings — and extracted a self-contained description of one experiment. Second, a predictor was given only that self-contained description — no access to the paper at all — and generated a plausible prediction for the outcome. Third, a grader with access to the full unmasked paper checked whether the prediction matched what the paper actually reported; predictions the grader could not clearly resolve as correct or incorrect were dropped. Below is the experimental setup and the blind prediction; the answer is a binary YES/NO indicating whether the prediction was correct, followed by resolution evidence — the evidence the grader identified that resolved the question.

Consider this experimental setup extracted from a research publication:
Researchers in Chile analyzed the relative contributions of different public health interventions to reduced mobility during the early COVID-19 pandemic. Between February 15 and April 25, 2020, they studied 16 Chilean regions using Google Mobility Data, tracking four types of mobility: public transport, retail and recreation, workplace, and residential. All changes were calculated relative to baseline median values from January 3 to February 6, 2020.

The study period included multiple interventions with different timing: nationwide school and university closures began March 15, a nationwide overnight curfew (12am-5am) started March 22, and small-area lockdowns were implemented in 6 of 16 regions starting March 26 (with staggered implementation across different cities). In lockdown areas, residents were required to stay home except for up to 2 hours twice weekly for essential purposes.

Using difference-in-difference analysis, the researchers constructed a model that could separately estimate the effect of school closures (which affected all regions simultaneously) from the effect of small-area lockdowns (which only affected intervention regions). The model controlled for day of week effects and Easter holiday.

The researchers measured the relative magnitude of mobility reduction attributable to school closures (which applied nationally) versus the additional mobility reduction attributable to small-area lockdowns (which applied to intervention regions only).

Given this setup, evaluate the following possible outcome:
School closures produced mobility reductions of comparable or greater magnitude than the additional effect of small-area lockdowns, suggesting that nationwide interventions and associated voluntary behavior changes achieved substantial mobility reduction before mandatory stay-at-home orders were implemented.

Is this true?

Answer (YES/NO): YES